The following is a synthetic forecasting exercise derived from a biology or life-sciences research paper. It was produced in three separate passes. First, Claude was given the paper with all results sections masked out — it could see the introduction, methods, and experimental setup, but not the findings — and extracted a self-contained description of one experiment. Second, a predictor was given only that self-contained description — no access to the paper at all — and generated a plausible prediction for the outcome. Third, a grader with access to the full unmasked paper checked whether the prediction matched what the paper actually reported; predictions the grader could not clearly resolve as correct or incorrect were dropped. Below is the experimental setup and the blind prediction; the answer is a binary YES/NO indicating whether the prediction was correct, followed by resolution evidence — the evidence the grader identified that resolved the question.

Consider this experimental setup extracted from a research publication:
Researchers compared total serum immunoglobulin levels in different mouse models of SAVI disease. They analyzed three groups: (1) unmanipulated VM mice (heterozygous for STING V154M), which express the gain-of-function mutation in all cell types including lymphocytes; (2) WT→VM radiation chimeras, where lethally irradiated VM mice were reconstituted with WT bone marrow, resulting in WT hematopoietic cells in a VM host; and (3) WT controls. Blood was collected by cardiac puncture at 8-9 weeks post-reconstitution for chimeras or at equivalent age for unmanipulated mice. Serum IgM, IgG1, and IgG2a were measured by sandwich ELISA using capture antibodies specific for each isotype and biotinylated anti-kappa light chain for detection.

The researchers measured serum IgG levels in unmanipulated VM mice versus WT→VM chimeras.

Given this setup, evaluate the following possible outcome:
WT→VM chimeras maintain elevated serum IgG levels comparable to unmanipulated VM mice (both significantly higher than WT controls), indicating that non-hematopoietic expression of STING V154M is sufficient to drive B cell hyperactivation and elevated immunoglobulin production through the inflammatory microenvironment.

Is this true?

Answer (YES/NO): NO